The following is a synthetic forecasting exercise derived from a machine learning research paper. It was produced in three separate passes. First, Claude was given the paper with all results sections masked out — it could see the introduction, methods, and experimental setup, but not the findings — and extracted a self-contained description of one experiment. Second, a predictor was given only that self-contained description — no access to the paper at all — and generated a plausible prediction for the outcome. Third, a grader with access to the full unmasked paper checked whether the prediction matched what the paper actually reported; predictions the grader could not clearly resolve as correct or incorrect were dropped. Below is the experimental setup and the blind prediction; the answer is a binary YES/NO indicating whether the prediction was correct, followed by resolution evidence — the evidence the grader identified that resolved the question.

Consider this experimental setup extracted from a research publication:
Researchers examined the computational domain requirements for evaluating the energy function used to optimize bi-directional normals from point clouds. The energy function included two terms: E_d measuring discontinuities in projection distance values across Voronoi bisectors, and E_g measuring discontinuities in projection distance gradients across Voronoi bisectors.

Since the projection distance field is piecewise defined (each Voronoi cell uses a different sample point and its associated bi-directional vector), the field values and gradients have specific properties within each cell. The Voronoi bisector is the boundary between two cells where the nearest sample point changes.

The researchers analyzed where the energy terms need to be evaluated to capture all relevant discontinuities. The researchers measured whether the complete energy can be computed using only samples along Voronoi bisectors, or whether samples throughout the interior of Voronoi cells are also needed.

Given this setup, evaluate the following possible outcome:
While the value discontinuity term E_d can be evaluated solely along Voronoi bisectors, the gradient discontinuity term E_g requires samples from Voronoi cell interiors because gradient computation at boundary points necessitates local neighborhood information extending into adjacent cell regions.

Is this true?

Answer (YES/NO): NO